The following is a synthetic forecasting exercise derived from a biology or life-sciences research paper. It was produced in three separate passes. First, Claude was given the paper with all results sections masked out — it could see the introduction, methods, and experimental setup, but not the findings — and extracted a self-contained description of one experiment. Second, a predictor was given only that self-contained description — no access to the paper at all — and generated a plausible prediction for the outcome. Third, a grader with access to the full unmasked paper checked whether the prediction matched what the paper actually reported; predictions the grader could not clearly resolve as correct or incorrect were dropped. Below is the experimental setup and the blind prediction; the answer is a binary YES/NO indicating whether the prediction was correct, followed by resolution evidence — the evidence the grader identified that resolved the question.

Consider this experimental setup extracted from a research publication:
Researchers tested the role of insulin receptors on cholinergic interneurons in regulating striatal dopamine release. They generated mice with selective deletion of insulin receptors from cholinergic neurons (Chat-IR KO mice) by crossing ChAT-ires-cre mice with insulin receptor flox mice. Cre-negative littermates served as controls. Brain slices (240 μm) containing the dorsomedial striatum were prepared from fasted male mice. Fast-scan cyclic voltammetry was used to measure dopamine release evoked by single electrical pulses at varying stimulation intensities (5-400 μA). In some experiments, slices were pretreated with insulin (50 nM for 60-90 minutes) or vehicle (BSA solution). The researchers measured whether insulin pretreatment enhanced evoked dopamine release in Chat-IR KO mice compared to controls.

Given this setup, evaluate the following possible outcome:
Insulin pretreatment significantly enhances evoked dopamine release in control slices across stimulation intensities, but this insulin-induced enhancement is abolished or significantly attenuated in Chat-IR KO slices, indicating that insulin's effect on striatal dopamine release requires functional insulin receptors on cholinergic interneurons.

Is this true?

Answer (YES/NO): YES